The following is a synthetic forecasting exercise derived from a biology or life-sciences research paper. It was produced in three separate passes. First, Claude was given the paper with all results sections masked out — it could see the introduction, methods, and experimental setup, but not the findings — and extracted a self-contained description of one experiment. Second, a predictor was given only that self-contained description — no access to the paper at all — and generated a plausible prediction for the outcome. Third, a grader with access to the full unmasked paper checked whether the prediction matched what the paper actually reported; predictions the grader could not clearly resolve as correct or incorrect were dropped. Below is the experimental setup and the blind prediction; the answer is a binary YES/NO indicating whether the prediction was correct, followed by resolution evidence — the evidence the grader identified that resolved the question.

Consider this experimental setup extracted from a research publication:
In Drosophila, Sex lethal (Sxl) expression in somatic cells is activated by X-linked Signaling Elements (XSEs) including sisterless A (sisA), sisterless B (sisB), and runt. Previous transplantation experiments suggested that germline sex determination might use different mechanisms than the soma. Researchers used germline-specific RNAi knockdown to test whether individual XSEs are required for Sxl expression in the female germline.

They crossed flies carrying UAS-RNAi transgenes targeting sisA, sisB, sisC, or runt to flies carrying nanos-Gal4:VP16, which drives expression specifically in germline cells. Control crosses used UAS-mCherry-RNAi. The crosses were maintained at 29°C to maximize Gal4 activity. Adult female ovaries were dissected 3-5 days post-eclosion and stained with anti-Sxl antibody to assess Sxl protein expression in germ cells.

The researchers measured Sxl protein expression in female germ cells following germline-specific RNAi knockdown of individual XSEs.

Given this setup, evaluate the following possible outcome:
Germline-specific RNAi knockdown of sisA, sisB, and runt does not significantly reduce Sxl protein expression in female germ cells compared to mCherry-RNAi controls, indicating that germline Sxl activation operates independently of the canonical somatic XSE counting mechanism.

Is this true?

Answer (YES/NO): NO